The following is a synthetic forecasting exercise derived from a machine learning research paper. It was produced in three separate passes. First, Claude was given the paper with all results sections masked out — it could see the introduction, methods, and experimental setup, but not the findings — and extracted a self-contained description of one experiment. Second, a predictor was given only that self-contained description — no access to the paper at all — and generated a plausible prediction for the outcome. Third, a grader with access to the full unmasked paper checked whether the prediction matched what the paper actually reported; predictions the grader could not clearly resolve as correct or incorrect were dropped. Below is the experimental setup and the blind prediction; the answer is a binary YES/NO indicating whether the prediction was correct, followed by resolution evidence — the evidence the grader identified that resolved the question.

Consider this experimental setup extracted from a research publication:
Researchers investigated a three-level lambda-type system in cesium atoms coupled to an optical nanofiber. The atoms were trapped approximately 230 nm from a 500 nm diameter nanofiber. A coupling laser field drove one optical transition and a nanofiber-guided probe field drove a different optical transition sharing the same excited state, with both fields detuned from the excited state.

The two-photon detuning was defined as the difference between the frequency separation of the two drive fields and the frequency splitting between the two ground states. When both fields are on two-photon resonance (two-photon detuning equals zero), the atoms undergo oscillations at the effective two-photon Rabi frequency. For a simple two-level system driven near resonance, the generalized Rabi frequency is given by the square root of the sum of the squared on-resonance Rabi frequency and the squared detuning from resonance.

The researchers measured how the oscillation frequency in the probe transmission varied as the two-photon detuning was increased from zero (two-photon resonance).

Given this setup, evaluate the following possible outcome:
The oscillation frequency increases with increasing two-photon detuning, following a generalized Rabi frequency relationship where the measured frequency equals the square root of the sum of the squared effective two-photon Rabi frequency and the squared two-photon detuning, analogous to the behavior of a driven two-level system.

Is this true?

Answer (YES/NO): YES